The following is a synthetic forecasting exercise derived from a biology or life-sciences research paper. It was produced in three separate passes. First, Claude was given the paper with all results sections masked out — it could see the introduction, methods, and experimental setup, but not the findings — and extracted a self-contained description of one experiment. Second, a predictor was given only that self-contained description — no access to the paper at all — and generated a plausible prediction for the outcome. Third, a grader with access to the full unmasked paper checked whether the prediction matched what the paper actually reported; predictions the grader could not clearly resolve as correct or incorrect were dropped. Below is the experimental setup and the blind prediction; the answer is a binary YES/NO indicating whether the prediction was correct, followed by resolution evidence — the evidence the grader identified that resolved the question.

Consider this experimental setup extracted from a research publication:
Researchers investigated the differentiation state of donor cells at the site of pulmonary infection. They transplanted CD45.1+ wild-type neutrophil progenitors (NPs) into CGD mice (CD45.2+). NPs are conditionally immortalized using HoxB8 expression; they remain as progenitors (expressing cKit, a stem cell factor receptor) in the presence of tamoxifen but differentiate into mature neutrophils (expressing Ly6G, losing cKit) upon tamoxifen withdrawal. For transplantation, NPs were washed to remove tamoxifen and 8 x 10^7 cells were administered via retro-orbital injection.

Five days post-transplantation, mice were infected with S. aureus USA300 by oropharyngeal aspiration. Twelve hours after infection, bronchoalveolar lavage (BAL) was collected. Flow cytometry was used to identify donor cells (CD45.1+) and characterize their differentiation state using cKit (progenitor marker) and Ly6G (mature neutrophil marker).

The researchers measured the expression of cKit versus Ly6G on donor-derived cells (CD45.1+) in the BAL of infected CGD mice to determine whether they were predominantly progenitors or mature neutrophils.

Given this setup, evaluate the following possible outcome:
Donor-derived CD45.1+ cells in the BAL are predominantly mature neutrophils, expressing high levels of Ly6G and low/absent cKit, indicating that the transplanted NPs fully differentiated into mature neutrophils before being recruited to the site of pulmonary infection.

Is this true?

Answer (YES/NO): NO